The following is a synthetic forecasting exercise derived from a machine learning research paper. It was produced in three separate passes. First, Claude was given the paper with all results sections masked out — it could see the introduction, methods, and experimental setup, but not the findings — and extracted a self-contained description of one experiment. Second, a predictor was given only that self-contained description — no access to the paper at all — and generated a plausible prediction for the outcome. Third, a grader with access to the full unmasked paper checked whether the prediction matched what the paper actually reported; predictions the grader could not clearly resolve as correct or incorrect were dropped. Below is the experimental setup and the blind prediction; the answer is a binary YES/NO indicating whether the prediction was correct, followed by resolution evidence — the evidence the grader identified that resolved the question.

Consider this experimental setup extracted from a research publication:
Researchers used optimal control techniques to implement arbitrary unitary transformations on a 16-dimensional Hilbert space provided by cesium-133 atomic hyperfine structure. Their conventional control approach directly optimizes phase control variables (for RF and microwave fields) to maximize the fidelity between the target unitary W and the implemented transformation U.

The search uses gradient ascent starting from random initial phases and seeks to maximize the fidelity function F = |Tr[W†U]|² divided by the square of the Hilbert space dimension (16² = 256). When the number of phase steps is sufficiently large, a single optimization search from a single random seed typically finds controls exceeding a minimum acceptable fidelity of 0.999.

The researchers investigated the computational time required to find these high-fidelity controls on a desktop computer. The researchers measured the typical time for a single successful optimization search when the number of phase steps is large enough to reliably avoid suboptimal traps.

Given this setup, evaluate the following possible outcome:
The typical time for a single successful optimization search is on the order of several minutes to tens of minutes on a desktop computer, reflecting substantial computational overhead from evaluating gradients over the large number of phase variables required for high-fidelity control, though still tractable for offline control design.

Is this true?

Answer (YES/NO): NO